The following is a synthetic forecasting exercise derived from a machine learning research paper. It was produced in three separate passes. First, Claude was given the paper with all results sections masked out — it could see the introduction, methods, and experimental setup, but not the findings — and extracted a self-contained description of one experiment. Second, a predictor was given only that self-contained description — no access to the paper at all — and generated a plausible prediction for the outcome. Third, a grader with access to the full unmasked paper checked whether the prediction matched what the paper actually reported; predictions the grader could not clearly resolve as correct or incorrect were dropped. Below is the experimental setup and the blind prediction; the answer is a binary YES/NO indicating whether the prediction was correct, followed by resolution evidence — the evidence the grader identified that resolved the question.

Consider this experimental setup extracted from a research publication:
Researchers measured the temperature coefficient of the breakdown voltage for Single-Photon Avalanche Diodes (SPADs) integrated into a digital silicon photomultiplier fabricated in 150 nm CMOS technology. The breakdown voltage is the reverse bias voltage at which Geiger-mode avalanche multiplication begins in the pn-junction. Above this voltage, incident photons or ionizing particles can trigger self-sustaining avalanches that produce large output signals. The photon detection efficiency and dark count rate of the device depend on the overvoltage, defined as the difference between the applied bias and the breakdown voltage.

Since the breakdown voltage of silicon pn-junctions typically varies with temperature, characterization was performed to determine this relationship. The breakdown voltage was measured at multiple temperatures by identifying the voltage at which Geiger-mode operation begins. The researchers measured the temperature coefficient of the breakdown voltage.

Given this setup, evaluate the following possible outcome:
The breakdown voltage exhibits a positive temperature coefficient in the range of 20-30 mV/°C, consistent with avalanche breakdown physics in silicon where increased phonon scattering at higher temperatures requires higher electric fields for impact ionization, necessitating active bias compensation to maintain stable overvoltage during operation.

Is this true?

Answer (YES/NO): NO